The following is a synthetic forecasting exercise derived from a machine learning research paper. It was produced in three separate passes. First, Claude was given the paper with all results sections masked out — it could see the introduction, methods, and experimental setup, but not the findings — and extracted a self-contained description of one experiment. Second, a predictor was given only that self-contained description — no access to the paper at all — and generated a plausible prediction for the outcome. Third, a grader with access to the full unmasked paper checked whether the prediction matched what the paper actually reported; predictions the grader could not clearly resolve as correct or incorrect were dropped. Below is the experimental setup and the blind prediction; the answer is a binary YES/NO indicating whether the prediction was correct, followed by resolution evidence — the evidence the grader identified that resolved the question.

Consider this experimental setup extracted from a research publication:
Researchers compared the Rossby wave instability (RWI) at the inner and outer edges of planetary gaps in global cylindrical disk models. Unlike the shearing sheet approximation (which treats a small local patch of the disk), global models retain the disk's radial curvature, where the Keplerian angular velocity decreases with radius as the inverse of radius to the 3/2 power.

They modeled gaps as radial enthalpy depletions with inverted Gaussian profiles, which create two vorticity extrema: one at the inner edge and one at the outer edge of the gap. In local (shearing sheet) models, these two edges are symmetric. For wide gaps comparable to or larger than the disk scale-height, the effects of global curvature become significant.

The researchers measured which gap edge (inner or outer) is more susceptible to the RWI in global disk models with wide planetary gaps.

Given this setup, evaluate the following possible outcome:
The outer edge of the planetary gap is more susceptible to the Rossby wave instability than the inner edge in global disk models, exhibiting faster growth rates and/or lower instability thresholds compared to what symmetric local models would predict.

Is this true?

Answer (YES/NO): YES